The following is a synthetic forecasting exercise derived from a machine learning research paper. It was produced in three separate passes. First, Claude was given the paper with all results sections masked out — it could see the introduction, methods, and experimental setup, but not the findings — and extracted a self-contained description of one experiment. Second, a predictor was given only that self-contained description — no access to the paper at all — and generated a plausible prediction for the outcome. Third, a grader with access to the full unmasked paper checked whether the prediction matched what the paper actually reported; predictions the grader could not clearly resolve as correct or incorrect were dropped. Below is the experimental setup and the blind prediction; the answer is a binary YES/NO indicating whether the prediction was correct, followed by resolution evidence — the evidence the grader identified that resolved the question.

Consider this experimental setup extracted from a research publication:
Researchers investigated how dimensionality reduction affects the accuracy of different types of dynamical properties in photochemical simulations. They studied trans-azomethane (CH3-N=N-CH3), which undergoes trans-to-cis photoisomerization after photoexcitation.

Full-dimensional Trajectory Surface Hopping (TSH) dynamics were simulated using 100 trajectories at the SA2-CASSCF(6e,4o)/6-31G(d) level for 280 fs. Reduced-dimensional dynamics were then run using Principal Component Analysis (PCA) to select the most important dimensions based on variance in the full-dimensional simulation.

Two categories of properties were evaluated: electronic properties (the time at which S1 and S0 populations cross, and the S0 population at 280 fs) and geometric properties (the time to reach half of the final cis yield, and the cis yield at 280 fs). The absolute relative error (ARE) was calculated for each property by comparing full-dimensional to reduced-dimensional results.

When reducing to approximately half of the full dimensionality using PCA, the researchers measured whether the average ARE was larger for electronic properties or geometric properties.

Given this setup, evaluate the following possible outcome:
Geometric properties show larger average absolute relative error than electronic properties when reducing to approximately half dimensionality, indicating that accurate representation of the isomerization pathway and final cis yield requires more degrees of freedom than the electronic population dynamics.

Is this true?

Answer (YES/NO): NO